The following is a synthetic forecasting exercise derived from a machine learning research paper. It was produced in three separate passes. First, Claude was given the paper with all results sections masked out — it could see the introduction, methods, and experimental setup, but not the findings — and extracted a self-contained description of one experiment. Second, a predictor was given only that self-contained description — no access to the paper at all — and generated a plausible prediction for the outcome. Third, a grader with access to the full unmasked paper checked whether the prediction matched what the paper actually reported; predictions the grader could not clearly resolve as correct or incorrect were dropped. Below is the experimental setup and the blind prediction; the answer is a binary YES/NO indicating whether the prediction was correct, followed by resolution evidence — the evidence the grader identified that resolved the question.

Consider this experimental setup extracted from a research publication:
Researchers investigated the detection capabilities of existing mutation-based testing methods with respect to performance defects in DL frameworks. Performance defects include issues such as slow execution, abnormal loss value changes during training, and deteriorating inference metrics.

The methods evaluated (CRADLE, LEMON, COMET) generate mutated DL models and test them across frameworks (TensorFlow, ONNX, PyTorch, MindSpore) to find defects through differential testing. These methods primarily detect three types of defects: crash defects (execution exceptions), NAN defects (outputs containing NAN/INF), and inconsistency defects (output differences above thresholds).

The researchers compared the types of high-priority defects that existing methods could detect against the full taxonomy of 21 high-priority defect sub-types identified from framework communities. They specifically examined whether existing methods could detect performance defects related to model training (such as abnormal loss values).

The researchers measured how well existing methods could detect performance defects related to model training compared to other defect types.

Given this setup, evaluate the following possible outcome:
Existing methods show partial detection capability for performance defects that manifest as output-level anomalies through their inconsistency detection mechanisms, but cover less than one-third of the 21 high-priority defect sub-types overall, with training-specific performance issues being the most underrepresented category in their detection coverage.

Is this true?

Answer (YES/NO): NO